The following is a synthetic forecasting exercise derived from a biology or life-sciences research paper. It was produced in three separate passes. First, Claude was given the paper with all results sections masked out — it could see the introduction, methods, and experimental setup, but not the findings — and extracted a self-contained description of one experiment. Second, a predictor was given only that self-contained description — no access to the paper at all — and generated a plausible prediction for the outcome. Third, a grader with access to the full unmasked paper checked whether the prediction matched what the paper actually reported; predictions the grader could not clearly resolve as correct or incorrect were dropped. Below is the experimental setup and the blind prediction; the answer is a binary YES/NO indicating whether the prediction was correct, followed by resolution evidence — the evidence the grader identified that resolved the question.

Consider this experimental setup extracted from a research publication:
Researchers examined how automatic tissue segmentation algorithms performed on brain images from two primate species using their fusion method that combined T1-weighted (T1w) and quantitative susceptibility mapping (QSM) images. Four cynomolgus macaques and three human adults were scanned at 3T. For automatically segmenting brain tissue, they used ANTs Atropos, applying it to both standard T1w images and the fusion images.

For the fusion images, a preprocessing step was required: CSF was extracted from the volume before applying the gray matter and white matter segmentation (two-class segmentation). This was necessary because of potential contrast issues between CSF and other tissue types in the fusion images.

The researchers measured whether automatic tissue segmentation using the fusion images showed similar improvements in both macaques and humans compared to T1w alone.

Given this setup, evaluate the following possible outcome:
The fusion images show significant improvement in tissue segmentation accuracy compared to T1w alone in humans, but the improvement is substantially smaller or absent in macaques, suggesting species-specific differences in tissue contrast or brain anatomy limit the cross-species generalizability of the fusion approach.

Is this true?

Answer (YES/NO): NO